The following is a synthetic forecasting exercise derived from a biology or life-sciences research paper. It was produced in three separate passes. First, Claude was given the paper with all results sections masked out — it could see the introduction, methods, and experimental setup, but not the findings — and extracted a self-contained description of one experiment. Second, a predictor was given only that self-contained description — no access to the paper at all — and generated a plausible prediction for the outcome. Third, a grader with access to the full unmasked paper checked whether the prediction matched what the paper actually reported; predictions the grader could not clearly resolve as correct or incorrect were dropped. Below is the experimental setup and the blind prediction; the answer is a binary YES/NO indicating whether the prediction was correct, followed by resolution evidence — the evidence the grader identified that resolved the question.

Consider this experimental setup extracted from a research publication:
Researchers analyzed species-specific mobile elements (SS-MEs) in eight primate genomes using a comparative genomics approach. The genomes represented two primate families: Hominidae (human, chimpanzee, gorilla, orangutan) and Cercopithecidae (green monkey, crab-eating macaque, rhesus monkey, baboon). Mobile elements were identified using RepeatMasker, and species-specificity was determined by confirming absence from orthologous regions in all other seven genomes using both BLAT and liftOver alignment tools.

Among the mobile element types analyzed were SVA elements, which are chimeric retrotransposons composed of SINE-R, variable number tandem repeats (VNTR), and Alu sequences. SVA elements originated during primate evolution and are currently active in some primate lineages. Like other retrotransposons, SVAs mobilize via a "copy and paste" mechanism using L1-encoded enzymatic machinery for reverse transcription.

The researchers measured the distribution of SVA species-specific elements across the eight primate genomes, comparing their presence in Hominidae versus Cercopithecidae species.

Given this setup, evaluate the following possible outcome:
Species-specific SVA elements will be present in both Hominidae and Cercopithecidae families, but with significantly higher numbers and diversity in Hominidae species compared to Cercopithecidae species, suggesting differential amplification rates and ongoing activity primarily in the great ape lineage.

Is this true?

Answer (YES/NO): NO